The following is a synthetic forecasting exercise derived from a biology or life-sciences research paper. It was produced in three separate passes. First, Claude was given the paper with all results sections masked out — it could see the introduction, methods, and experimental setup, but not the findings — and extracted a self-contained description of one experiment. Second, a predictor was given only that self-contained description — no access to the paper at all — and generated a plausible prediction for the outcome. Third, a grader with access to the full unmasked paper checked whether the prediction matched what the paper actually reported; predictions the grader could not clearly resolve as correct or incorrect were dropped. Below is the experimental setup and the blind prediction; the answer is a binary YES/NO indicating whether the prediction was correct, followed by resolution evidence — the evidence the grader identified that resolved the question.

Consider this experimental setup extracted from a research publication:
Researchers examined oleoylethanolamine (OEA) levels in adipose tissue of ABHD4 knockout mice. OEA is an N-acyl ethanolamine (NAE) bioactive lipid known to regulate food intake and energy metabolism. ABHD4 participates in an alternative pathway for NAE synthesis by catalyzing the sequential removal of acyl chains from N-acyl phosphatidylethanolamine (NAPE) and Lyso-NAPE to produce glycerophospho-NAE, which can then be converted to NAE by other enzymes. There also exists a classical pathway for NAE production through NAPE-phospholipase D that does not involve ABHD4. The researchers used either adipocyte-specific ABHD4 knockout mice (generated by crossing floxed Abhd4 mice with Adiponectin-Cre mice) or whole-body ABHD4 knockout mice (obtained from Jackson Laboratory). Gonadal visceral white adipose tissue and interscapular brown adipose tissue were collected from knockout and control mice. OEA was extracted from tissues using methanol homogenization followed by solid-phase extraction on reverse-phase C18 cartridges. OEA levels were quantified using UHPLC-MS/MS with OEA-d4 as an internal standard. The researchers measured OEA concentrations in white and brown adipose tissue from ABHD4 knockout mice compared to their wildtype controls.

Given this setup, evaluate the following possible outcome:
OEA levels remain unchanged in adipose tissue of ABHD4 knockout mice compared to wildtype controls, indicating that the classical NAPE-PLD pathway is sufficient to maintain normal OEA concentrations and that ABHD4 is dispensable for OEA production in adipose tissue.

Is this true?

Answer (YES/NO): YES